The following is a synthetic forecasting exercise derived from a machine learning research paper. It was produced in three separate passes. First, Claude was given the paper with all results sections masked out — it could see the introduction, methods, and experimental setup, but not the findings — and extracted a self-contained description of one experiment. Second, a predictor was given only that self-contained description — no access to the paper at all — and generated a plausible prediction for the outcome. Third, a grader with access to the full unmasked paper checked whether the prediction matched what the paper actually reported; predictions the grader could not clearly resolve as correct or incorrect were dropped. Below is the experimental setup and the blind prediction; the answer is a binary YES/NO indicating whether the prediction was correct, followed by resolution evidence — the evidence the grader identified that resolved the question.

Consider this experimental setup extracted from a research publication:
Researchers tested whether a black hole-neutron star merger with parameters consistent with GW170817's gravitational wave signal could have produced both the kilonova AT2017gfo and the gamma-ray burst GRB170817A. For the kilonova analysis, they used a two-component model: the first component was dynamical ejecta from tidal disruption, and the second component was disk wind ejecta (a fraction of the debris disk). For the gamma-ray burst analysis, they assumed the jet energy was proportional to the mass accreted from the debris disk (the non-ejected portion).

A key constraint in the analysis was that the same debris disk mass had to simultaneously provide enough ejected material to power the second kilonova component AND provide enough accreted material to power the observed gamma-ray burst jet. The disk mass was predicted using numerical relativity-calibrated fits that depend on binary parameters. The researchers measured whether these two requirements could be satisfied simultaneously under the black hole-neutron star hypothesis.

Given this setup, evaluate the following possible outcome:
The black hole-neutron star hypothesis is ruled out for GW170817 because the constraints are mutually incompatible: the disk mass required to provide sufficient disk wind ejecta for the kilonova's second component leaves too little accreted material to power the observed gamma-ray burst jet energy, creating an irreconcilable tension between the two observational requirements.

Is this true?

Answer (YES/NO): NO